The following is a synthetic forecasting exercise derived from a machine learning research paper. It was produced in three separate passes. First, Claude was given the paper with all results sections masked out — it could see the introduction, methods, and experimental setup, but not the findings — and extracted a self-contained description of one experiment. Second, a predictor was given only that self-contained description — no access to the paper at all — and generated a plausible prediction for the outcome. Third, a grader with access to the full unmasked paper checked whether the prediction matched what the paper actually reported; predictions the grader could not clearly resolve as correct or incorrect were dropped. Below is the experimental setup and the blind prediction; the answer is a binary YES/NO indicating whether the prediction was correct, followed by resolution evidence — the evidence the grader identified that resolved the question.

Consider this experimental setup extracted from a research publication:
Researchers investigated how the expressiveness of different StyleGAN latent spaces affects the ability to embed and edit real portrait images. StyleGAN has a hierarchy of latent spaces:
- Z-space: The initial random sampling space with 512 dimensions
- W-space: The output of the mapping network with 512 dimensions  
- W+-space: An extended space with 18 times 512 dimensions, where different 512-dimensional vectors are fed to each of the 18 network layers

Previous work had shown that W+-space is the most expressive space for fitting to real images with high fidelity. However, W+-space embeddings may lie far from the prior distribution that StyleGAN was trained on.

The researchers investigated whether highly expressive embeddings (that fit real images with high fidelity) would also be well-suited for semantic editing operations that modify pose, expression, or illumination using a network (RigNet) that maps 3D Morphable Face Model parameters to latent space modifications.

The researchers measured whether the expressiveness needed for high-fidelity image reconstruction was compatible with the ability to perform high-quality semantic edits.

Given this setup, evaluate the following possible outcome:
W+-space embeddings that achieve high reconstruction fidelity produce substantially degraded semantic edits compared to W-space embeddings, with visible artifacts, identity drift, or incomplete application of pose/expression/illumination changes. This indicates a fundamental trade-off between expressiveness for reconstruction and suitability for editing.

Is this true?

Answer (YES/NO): YES